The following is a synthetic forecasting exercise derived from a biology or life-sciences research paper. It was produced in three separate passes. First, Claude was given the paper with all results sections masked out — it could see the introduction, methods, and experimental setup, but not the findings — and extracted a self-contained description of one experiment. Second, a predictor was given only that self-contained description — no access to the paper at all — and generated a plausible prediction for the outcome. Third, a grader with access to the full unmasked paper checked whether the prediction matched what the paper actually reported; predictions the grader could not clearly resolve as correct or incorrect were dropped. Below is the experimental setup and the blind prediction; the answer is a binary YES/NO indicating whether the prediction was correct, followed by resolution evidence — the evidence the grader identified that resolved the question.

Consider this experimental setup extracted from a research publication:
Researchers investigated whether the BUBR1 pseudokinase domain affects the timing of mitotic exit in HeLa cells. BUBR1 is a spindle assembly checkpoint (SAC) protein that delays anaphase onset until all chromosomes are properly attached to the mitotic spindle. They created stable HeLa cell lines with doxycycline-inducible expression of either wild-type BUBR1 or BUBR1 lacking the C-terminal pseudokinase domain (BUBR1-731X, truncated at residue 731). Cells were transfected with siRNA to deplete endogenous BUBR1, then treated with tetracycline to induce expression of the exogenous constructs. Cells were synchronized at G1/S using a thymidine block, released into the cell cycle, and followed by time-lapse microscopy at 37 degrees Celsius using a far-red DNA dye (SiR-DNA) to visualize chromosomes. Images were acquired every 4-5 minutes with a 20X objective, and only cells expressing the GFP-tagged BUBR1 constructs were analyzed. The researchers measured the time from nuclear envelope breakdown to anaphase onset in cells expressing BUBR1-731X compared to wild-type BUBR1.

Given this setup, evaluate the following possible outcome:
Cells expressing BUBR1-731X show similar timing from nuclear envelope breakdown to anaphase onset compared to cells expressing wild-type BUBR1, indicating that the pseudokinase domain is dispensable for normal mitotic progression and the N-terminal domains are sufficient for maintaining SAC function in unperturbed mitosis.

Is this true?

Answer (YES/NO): NO